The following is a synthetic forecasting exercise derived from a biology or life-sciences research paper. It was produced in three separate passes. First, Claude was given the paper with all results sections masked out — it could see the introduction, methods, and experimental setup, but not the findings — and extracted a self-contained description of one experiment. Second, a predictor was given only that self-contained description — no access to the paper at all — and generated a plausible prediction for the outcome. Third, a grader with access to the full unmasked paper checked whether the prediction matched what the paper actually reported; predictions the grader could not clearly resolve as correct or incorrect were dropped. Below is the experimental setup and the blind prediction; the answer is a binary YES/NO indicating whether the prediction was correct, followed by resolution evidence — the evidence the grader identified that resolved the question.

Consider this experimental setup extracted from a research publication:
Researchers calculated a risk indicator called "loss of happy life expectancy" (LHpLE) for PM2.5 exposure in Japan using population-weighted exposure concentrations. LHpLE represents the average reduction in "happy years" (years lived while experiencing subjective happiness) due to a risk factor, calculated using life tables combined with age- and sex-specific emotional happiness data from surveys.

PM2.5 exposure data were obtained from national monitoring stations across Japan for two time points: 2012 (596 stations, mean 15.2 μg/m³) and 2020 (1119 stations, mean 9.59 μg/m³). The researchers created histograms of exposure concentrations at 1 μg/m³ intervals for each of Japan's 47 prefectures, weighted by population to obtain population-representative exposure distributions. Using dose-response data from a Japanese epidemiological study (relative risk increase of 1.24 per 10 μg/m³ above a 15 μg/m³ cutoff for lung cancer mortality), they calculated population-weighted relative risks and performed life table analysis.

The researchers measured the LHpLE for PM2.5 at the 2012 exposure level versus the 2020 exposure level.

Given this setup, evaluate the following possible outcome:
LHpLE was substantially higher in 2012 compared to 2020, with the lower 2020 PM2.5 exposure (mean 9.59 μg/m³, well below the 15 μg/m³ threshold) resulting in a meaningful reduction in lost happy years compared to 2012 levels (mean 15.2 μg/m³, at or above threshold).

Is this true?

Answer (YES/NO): YES